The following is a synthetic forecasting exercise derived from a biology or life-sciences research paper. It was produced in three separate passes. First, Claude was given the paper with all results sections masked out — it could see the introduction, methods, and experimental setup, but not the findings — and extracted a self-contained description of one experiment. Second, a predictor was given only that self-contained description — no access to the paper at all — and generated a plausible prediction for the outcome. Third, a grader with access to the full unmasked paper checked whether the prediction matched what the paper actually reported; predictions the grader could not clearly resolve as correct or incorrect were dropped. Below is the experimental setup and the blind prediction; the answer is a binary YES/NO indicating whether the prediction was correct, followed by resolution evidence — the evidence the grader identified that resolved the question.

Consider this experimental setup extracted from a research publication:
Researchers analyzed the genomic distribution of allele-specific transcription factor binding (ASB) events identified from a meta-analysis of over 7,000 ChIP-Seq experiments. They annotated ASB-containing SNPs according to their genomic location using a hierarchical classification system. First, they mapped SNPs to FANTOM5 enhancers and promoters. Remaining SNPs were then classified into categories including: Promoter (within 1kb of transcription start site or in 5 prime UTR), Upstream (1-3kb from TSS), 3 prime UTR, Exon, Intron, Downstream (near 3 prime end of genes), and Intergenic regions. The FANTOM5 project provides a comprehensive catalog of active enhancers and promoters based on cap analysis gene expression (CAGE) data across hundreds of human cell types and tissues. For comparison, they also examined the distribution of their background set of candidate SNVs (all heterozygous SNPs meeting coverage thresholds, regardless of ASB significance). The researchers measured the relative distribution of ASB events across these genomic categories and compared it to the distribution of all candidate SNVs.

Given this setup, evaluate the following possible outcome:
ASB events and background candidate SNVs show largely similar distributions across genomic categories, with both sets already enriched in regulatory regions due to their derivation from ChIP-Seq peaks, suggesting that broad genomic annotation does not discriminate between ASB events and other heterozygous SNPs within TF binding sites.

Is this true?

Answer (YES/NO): NO